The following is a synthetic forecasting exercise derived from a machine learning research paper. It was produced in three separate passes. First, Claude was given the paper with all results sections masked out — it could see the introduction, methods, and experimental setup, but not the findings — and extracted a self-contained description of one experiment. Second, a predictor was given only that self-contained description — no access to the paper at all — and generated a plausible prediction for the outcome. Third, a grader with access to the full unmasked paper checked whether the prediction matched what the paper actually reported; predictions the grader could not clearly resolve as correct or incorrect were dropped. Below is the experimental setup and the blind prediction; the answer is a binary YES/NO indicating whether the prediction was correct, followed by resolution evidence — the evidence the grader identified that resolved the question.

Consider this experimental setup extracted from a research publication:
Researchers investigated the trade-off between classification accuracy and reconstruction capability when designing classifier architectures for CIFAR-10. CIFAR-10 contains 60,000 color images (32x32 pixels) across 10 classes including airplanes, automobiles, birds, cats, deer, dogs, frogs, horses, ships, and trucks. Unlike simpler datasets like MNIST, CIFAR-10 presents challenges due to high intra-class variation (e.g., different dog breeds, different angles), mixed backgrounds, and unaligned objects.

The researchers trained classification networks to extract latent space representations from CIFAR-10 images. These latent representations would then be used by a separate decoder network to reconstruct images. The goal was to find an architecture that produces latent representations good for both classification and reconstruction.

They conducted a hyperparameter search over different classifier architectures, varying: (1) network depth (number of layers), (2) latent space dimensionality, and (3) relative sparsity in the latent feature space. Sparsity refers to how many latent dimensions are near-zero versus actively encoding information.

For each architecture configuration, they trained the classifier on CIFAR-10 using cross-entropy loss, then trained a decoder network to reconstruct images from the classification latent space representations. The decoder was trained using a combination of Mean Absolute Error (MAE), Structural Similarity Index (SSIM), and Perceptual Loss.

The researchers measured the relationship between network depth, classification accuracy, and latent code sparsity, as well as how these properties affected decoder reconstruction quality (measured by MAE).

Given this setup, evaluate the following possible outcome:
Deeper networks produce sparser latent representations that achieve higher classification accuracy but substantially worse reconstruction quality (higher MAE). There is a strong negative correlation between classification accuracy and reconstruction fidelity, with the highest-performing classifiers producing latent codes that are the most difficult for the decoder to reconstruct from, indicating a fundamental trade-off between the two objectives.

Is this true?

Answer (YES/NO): YES